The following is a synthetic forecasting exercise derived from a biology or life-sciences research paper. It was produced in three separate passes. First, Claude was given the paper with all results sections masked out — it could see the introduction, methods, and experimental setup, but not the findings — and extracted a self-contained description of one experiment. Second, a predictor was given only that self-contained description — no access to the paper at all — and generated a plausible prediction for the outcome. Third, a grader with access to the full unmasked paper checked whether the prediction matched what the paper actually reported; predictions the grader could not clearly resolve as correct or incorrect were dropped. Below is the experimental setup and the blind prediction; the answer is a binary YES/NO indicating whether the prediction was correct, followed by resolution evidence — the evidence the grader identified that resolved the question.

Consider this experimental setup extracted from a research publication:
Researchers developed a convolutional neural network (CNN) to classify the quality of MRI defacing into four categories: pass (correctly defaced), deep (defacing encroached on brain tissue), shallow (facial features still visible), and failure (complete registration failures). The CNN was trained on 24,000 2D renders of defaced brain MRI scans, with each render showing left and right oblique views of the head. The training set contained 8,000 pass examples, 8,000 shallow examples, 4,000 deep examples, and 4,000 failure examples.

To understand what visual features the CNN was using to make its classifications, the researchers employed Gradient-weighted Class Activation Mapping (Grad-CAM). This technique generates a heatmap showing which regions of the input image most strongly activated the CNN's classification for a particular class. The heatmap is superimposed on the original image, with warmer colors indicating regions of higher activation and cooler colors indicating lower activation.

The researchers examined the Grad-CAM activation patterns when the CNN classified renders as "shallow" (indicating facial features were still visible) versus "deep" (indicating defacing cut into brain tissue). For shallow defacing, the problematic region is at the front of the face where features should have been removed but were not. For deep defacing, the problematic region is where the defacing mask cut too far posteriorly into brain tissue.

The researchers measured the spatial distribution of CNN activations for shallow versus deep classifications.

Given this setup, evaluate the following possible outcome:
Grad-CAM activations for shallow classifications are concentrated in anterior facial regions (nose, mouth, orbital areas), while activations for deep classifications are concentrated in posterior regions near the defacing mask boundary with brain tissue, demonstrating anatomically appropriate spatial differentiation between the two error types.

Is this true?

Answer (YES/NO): NO